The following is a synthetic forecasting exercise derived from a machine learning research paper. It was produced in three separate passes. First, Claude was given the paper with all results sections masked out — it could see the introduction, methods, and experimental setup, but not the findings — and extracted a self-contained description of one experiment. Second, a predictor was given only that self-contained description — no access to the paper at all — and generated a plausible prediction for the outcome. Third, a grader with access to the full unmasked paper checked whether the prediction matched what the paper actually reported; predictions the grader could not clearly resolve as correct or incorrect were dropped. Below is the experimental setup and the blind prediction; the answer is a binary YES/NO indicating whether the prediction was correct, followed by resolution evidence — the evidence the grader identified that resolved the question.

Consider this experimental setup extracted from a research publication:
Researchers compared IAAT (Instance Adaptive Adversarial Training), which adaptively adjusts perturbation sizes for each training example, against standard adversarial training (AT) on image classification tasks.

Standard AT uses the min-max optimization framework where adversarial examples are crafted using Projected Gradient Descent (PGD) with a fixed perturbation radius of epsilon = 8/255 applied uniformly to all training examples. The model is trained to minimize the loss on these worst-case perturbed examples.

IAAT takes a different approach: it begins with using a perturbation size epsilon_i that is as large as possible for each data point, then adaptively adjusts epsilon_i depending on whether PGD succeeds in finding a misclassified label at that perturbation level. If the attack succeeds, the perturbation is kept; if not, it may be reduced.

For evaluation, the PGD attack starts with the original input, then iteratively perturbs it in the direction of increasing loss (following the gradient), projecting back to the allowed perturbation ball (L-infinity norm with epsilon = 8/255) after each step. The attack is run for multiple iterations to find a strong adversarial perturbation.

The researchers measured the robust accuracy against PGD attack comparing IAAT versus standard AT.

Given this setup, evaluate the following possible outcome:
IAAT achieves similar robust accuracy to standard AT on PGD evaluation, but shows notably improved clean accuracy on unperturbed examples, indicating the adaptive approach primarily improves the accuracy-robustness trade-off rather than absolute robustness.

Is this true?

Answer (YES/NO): NO